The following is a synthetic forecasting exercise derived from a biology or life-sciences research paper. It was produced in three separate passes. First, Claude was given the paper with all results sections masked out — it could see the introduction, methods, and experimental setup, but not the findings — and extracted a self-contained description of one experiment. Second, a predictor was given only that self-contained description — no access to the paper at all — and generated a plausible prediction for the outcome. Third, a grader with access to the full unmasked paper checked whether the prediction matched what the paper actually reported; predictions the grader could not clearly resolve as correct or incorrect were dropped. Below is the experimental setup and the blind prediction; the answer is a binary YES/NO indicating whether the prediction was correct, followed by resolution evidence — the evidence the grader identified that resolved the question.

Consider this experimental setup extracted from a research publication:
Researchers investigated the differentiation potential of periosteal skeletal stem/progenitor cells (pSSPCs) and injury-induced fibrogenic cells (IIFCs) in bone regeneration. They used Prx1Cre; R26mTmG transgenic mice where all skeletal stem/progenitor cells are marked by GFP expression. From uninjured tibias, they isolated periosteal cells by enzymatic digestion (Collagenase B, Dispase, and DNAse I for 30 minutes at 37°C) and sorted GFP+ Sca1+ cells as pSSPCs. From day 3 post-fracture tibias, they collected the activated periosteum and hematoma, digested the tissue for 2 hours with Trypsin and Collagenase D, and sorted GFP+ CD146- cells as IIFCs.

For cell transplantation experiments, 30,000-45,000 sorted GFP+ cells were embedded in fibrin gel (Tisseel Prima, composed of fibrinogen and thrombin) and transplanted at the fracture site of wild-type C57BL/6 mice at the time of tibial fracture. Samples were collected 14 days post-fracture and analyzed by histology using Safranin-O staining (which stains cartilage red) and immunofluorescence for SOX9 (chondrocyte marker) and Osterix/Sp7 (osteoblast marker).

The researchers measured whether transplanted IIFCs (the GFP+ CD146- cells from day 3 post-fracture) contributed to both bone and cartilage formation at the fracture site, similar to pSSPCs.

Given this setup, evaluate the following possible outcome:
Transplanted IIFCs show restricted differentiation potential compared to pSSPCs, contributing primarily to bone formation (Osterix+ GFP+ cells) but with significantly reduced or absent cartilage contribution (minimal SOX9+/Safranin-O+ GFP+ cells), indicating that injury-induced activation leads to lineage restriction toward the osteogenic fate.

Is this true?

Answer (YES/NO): NO